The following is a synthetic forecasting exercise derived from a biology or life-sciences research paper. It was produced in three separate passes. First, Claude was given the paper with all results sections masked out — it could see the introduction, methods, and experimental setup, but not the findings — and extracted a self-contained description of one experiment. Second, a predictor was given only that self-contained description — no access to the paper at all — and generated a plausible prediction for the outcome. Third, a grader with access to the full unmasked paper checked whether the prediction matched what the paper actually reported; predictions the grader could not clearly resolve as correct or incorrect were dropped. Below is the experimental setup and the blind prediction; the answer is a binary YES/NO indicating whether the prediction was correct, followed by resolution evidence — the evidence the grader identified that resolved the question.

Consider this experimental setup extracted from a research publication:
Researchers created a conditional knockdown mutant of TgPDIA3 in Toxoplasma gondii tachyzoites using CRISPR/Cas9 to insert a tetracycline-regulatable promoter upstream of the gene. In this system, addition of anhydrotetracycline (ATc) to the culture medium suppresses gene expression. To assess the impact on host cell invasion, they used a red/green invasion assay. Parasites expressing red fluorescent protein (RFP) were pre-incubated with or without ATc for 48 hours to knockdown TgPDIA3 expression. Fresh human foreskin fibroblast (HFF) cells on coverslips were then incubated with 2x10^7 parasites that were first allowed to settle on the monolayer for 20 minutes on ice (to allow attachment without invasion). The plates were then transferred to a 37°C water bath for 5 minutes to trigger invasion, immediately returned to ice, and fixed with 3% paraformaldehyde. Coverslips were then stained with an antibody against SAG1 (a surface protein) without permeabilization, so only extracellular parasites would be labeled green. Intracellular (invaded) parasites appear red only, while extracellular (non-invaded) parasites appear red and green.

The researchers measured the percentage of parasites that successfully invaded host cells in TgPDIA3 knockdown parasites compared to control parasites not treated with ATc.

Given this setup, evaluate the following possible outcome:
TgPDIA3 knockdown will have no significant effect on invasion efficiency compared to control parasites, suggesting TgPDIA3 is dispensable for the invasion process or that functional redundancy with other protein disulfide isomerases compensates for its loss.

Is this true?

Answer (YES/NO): NO